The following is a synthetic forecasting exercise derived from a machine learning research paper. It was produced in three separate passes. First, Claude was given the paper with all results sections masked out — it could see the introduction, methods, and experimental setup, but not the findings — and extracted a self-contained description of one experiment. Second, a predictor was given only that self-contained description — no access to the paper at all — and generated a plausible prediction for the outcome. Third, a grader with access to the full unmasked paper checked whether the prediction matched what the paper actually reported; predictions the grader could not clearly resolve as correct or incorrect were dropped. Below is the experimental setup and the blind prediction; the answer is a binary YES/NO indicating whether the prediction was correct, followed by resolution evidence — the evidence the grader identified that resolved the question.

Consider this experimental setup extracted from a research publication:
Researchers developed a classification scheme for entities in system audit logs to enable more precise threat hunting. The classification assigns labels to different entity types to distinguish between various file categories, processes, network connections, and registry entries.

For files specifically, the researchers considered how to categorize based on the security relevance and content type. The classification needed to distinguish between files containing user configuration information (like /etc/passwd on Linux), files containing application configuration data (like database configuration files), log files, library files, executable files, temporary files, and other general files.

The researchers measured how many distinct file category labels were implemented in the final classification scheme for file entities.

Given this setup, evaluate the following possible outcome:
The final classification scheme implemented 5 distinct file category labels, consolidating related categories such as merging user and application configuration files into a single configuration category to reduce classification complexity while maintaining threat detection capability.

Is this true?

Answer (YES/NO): NO